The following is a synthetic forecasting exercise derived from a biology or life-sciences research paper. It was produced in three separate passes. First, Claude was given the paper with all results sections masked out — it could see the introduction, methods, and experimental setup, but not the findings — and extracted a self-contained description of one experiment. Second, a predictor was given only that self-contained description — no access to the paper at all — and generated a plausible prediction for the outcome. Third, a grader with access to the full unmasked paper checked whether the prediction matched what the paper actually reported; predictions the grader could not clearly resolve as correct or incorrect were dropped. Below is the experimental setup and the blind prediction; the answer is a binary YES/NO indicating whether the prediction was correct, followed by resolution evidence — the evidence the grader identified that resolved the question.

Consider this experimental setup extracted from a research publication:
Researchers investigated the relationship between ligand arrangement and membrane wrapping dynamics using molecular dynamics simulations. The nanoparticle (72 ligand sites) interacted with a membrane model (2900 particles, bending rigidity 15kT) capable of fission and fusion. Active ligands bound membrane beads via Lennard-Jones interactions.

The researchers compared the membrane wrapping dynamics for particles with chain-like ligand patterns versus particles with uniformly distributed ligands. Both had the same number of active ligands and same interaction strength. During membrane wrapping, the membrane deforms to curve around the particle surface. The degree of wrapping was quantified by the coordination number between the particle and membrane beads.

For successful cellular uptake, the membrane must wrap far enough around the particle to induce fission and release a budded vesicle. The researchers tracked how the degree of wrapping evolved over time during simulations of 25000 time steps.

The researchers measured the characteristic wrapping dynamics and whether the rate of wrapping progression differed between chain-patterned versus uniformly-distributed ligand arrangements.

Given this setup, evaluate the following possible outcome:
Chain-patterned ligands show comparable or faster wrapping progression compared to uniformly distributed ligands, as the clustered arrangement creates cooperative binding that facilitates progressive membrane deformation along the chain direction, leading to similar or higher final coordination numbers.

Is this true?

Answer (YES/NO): YES